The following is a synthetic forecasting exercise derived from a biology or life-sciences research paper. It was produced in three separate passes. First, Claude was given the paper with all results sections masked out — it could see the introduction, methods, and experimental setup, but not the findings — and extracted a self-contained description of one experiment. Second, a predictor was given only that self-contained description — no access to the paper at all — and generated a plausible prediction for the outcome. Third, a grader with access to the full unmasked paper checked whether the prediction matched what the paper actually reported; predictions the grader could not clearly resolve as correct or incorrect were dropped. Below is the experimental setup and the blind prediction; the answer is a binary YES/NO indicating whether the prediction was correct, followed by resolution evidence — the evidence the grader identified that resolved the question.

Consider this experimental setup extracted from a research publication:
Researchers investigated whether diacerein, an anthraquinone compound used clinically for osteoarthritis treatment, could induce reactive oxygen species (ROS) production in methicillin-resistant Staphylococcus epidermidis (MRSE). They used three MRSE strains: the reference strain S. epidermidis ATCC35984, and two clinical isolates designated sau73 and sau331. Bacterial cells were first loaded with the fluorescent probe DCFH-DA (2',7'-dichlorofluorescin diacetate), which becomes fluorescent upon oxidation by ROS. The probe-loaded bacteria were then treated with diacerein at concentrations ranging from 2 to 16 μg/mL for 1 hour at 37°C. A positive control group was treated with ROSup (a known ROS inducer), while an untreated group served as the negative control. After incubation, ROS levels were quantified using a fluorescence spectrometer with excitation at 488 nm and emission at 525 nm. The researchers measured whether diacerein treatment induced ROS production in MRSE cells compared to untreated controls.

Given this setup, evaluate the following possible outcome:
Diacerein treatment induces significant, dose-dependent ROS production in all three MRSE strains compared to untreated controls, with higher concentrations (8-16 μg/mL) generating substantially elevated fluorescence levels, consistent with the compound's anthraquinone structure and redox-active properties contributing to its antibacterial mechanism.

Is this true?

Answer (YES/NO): YES